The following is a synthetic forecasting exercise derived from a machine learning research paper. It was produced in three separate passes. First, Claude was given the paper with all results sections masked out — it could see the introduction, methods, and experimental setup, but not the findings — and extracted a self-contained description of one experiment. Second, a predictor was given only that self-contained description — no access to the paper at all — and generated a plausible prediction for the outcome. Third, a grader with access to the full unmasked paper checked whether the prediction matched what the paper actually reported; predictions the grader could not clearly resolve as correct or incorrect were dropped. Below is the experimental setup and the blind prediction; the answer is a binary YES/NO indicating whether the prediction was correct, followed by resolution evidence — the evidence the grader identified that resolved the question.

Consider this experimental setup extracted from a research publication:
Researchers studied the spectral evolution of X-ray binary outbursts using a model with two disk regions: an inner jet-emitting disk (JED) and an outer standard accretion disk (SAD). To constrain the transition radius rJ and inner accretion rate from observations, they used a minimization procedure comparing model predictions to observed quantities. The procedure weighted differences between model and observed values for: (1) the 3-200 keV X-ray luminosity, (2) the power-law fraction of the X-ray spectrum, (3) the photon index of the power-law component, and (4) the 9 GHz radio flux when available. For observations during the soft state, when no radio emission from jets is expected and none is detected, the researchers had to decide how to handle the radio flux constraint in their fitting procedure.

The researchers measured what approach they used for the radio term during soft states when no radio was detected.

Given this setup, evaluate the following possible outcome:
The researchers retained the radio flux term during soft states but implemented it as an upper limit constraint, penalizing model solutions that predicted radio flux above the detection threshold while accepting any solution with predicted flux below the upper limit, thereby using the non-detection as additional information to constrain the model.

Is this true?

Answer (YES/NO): NO